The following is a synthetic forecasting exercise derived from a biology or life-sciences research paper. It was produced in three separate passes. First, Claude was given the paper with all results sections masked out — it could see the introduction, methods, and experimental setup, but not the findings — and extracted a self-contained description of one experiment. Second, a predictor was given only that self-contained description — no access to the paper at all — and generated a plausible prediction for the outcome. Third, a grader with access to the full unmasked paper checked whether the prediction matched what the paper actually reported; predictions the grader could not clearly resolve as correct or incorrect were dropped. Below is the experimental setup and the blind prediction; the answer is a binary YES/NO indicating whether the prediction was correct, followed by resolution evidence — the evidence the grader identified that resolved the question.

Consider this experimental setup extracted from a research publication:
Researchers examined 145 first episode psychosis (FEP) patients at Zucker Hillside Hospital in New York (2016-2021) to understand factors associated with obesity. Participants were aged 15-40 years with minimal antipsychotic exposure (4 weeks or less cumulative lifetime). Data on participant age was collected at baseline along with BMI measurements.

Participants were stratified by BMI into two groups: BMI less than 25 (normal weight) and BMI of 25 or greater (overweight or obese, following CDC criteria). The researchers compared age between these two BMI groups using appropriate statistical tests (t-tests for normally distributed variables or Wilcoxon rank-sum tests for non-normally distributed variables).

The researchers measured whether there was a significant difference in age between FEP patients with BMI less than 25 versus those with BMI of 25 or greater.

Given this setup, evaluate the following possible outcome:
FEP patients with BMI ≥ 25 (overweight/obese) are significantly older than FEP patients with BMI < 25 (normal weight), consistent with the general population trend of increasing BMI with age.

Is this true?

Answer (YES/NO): YES